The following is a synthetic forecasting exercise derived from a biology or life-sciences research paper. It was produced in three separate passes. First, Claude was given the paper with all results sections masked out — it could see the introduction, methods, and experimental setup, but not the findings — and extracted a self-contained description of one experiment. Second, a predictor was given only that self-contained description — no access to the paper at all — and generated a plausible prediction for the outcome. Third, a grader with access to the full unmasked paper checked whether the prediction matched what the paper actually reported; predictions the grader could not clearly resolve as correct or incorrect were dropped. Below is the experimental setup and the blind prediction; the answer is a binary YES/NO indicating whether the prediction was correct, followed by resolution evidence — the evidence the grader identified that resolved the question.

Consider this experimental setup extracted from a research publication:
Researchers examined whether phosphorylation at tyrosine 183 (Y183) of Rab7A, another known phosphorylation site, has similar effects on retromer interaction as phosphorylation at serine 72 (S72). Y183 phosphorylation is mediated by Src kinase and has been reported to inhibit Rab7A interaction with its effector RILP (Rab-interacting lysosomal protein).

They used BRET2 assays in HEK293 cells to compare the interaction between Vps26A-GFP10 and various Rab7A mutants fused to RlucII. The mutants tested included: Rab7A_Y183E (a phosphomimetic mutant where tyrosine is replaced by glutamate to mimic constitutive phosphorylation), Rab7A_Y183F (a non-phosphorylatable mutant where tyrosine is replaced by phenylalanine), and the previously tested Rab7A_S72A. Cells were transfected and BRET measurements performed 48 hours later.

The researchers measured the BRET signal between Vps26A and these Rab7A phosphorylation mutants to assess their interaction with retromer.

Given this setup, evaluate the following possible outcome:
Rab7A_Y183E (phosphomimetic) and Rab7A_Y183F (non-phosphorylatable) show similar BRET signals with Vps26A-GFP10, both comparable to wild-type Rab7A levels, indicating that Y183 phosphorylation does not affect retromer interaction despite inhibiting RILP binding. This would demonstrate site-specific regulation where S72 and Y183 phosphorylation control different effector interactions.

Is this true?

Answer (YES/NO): YES